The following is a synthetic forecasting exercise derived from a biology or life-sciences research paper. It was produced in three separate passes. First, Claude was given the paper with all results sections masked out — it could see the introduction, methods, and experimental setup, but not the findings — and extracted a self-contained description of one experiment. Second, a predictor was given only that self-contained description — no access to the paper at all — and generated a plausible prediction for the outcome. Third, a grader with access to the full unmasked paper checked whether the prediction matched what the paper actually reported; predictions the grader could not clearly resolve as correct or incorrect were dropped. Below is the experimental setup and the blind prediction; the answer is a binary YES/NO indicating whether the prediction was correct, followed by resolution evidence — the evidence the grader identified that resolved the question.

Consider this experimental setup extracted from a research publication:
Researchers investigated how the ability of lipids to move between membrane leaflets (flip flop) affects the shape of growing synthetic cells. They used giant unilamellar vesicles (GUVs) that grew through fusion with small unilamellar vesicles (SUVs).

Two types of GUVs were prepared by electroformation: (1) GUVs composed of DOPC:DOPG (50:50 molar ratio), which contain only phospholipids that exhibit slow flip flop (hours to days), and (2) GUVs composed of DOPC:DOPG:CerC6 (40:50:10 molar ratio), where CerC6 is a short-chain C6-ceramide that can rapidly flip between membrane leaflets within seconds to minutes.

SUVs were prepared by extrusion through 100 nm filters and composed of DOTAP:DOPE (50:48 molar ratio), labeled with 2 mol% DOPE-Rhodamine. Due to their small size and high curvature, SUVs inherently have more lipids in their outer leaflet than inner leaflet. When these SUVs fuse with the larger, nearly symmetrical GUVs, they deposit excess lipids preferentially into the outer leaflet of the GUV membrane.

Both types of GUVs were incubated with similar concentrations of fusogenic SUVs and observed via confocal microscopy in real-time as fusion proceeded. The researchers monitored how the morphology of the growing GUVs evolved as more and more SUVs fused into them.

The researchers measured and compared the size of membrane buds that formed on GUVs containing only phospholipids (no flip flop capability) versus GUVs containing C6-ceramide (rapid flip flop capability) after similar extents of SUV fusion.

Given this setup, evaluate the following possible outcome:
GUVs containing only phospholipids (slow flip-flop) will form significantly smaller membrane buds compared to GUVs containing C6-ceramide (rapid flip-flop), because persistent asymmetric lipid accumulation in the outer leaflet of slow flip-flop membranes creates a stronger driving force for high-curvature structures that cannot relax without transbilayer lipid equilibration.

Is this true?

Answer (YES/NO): YES